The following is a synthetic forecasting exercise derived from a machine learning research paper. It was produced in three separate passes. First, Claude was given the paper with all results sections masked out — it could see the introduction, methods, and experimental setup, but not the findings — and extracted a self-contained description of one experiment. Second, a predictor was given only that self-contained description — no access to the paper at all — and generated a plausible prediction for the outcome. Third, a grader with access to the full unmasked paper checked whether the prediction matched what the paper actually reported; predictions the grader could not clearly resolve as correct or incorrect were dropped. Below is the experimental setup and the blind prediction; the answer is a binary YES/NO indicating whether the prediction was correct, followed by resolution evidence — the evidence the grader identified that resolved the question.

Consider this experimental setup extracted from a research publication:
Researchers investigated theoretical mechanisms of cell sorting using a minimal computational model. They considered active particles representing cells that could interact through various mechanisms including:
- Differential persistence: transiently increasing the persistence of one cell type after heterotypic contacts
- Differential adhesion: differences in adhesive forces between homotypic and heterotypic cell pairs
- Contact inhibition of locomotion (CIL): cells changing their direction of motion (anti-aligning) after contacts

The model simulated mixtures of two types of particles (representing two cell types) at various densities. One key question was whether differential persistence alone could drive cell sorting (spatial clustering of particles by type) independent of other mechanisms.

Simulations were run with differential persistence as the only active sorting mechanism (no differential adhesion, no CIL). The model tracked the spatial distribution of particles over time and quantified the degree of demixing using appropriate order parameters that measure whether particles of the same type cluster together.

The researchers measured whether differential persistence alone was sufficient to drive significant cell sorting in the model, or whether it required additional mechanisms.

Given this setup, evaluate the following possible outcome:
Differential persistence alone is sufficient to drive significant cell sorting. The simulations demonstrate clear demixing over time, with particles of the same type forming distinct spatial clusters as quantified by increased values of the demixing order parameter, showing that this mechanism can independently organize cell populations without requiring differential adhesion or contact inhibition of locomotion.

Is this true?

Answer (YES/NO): YES